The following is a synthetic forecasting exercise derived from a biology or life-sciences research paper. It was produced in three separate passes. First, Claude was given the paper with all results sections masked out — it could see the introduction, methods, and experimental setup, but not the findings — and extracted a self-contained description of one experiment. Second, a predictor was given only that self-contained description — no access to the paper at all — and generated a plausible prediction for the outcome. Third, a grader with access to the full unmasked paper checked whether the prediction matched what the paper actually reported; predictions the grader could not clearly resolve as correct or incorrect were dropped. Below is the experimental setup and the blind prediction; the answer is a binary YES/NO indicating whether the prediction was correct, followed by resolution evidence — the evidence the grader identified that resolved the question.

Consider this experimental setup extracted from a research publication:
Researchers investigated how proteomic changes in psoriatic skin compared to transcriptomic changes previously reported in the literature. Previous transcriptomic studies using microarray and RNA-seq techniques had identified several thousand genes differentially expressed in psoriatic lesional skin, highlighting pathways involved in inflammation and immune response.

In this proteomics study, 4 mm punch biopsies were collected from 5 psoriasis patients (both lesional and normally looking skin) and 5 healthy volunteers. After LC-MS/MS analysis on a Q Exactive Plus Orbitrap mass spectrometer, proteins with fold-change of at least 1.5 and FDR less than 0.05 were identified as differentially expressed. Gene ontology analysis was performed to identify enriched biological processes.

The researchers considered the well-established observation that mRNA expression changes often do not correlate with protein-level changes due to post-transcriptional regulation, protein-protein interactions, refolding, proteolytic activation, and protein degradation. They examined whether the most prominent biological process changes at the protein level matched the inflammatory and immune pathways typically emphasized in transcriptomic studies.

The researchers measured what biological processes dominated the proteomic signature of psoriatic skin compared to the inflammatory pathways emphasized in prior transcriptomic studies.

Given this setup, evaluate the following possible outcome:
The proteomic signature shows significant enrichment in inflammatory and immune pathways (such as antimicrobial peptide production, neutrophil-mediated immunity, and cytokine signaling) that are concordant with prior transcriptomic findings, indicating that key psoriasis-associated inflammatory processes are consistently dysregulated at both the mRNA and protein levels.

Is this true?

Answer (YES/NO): NO